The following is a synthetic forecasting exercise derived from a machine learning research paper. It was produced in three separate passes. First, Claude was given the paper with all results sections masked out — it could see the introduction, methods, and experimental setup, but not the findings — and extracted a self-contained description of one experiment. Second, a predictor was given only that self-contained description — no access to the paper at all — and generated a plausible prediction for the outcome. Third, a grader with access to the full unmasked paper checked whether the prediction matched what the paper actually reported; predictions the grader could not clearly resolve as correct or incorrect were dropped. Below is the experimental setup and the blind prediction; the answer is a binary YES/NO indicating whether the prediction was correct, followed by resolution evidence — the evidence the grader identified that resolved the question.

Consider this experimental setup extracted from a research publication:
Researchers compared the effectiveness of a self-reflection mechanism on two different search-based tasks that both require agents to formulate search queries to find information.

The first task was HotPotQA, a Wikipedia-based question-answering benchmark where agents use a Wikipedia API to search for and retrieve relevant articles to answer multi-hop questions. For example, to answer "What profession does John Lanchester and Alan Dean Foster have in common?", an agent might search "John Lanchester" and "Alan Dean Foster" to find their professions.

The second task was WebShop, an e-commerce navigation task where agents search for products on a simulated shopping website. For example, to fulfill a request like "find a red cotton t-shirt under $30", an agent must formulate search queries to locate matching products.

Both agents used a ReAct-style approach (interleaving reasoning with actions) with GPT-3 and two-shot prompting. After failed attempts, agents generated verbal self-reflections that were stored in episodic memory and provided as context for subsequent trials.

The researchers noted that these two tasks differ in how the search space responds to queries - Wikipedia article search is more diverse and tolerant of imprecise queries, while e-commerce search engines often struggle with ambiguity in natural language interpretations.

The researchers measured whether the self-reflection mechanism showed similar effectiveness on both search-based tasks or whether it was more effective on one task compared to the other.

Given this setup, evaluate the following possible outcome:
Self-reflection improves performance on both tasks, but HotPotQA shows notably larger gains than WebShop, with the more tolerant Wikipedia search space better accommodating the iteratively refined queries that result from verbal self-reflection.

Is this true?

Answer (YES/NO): NO